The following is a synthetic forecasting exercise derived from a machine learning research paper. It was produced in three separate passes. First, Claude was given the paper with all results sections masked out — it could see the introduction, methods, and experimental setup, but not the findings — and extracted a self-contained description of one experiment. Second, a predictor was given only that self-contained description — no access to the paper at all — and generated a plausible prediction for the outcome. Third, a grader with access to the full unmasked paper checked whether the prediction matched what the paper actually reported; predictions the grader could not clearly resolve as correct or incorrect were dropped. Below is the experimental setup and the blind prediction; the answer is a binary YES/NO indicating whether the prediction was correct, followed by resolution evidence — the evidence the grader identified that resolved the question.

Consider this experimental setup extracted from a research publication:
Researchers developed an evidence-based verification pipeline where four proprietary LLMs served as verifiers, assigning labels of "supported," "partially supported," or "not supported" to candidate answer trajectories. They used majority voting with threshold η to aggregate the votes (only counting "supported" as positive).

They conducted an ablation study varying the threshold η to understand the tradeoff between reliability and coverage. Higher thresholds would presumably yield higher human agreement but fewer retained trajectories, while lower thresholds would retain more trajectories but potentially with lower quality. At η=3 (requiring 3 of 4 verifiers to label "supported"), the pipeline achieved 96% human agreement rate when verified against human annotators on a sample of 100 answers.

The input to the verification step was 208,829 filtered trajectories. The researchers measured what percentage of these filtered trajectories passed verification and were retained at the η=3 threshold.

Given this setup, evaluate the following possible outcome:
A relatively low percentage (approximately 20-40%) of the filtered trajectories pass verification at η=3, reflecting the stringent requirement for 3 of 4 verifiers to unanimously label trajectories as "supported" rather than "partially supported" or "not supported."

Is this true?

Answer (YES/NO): NO